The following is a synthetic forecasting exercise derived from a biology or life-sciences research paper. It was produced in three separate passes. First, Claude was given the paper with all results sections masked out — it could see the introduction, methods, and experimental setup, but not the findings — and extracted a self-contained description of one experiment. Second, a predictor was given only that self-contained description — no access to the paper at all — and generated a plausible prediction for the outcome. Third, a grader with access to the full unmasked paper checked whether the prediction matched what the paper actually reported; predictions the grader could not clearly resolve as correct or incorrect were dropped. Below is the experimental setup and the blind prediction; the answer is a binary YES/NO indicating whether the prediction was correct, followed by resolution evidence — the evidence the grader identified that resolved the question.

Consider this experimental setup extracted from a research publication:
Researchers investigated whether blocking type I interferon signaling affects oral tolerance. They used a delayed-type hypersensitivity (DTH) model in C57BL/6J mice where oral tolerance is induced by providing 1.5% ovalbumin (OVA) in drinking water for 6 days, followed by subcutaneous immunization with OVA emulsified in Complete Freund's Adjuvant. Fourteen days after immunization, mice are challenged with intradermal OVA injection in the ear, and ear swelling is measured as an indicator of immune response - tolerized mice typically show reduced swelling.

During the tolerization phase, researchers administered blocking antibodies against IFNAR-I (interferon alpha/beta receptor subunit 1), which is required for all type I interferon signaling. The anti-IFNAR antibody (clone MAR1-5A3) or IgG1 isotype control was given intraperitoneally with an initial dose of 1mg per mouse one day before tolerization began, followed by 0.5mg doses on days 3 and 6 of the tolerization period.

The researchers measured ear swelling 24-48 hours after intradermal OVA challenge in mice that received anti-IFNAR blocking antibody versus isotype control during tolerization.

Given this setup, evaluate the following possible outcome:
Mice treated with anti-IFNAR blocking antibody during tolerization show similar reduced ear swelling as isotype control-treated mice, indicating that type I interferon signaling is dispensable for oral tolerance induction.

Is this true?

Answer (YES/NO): NO